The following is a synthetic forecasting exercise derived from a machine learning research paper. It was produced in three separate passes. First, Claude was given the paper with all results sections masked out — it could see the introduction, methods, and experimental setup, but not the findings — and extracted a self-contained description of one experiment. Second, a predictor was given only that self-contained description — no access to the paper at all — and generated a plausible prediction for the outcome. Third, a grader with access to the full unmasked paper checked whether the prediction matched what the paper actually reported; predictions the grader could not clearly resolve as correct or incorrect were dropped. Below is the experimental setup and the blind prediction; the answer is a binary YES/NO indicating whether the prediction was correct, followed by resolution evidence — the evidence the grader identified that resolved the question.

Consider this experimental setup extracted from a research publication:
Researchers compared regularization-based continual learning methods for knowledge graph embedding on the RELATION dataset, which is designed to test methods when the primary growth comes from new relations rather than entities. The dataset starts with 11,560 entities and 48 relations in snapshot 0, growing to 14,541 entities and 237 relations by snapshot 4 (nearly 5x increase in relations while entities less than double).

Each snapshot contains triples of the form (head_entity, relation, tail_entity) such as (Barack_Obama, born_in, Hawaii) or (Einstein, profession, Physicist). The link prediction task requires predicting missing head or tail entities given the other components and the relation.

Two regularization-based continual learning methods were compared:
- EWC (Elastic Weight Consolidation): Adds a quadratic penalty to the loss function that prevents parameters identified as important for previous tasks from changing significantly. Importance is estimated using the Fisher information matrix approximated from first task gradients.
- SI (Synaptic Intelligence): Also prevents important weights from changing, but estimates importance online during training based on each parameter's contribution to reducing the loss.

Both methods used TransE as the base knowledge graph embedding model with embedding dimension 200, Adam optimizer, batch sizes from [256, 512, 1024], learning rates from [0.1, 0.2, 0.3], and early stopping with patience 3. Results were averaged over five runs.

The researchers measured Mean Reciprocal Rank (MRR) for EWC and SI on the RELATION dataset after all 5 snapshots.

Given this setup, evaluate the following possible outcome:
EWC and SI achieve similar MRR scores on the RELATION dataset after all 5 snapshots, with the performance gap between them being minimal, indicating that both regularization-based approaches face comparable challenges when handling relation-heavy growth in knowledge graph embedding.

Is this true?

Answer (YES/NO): NO